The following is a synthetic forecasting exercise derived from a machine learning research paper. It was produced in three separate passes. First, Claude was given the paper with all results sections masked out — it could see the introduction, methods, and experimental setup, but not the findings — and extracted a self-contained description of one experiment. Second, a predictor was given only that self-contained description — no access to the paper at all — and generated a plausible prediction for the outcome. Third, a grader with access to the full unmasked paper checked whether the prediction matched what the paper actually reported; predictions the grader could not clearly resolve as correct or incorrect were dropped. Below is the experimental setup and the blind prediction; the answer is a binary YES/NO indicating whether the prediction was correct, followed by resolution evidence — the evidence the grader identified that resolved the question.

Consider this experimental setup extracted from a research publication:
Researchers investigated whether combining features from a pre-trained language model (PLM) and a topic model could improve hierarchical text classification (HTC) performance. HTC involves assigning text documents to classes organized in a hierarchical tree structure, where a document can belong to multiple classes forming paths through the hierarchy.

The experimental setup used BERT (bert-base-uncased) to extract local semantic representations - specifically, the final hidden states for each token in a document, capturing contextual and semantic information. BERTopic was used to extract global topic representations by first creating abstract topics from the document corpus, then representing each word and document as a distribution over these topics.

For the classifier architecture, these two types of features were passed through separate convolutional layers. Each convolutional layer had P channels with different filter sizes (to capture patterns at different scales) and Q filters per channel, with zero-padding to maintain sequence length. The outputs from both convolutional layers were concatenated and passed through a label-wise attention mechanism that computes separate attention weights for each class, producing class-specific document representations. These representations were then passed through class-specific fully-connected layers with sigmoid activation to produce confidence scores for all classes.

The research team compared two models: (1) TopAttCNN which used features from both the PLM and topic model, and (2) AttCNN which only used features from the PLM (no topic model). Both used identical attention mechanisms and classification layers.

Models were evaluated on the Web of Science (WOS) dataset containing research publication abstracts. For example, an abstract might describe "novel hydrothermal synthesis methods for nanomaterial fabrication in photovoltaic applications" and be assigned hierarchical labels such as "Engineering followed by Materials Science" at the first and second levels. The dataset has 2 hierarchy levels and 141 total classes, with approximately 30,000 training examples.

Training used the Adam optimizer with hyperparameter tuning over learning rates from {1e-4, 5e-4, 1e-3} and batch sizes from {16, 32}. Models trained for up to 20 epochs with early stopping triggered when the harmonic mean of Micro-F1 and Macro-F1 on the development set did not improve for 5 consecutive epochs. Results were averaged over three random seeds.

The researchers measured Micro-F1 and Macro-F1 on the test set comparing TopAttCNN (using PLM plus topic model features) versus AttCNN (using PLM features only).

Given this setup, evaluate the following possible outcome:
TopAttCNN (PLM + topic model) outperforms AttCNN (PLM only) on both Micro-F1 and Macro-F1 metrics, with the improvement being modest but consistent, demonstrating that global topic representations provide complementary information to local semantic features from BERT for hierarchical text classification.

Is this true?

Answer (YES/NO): NO